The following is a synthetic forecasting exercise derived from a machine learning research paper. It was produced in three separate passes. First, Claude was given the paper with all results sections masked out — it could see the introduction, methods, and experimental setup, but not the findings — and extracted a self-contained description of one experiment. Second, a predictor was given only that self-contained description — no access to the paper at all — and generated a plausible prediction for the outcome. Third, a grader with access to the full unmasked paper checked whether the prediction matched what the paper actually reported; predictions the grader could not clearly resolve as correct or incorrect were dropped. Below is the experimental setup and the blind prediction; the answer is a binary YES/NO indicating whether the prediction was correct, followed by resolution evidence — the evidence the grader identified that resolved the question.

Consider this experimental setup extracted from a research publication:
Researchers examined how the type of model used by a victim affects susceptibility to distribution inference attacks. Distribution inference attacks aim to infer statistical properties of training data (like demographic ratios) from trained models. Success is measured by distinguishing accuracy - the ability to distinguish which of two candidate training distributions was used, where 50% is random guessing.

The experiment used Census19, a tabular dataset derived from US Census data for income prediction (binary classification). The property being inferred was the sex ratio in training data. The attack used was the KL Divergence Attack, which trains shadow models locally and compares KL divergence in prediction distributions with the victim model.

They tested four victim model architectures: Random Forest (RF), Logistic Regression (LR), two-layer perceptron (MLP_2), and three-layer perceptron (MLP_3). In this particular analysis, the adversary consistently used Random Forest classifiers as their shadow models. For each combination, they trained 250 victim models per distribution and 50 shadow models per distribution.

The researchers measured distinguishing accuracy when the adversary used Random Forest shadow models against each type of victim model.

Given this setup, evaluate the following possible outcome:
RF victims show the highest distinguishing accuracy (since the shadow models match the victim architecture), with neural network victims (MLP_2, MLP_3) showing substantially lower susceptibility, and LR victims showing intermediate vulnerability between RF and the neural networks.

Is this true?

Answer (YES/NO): NO